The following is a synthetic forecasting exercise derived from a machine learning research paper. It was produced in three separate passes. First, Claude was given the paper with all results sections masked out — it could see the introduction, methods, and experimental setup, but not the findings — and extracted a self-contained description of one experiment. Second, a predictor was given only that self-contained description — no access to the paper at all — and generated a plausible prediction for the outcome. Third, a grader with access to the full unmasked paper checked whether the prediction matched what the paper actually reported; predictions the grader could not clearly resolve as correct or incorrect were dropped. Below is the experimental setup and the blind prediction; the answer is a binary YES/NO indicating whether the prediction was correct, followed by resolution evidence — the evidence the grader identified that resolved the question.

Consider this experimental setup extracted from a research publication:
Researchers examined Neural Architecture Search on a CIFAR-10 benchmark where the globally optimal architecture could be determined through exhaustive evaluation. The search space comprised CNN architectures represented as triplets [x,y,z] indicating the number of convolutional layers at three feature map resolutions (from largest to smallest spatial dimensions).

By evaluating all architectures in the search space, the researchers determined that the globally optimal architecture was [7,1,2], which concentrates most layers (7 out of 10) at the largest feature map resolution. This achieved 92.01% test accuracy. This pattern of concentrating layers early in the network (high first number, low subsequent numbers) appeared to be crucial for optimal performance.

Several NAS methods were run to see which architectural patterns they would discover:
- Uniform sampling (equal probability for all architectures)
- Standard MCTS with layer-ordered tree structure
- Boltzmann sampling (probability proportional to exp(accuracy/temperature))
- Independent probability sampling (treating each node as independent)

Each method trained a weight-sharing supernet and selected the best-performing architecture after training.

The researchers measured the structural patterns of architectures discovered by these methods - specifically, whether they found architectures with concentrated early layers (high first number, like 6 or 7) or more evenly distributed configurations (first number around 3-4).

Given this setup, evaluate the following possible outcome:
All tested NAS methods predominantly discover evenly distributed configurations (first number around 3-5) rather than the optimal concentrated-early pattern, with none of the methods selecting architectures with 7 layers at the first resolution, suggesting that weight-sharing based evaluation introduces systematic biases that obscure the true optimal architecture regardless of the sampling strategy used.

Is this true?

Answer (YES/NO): NO